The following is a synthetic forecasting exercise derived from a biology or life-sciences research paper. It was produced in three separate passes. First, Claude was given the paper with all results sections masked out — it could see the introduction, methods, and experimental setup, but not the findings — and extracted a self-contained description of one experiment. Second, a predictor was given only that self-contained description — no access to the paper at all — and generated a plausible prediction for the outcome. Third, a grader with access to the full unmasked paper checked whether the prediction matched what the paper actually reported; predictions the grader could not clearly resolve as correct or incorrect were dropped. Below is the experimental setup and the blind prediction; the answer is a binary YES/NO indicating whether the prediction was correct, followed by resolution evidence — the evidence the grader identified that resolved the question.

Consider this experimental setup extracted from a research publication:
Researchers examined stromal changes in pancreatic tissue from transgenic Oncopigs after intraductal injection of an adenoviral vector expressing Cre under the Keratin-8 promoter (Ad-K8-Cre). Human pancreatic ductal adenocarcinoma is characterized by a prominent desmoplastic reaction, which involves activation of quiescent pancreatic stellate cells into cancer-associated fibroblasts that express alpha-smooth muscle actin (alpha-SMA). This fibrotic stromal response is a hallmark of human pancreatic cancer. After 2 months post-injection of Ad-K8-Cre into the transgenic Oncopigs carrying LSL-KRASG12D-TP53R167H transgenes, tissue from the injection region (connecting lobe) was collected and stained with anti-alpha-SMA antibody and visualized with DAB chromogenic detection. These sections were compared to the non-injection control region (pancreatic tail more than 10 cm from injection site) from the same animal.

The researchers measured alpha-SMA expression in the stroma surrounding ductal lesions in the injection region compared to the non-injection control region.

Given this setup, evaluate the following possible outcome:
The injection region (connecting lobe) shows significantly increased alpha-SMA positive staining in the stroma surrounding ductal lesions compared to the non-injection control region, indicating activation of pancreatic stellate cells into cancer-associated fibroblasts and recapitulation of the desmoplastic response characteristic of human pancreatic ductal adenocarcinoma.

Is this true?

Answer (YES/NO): YES